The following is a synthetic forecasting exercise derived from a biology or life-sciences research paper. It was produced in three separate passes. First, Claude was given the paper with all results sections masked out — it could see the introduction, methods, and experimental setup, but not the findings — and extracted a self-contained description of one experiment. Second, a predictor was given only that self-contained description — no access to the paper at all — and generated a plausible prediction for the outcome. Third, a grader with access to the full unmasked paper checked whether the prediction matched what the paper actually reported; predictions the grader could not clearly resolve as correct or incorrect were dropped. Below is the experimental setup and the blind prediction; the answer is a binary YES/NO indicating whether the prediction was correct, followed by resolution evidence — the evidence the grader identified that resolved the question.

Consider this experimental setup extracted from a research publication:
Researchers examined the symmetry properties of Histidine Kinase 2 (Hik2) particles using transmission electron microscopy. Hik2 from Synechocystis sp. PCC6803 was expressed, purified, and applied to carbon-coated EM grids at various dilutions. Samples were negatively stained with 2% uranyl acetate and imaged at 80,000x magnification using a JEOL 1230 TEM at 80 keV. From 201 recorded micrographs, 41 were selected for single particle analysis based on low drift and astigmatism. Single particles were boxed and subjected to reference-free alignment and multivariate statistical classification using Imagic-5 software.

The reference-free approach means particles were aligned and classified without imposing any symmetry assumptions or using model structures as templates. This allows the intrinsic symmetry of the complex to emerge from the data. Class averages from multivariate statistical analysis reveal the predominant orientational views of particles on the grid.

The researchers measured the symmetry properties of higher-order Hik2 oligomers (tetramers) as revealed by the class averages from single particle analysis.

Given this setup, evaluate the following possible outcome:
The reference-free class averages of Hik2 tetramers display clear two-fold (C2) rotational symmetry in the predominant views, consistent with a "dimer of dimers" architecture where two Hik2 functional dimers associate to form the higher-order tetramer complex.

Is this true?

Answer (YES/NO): NO